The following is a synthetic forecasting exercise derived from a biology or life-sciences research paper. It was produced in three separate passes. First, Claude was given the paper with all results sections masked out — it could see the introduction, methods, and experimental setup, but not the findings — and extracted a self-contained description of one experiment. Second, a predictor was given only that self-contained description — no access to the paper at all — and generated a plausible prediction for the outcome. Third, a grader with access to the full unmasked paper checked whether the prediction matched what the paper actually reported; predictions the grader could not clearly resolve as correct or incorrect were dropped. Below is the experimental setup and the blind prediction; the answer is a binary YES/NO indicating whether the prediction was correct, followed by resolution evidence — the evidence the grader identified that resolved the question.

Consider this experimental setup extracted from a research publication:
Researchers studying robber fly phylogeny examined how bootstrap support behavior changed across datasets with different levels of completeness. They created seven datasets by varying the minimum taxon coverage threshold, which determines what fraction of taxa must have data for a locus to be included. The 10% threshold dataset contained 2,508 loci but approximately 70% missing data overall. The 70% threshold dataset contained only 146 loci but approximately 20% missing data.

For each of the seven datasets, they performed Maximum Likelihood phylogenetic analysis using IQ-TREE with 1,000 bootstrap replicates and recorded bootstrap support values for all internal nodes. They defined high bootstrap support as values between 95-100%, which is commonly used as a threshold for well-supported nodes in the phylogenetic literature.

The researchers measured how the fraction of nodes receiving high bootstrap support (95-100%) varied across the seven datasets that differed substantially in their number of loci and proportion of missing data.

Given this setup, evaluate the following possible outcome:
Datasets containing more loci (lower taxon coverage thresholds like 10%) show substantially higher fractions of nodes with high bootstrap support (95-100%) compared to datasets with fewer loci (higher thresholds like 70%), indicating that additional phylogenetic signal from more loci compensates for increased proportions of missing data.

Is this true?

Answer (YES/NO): NO